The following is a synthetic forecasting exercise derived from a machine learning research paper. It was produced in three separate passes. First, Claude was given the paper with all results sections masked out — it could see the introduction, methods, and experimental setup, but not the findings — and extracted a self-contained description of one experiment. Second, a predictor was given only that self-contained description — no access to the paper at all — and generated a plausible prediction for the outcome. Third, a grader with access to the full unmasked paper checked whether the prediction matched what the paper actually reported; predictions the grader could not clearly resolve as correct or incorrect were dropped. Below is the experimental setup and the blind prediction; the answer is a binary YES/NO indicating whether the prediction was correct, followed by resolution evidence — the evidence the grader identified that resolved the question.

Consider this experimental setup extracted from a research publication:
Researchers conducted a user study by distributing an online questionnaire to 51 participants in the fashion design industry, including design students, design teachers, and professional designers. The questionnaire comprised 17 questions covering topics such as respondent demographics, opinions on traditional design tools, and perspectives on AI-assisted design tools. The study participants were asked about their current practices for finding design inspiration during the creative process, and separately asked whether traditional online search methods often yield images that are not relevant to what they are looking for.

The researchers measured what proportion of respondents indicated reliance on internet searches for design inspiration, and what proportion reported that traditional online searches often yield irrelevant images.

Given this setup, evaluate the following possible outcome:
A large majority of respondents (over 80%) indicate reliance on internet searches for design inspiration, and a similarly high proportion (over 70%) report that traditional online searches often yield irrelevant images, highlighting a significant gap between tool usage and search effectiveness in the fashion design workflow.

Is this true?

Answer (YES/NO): YES